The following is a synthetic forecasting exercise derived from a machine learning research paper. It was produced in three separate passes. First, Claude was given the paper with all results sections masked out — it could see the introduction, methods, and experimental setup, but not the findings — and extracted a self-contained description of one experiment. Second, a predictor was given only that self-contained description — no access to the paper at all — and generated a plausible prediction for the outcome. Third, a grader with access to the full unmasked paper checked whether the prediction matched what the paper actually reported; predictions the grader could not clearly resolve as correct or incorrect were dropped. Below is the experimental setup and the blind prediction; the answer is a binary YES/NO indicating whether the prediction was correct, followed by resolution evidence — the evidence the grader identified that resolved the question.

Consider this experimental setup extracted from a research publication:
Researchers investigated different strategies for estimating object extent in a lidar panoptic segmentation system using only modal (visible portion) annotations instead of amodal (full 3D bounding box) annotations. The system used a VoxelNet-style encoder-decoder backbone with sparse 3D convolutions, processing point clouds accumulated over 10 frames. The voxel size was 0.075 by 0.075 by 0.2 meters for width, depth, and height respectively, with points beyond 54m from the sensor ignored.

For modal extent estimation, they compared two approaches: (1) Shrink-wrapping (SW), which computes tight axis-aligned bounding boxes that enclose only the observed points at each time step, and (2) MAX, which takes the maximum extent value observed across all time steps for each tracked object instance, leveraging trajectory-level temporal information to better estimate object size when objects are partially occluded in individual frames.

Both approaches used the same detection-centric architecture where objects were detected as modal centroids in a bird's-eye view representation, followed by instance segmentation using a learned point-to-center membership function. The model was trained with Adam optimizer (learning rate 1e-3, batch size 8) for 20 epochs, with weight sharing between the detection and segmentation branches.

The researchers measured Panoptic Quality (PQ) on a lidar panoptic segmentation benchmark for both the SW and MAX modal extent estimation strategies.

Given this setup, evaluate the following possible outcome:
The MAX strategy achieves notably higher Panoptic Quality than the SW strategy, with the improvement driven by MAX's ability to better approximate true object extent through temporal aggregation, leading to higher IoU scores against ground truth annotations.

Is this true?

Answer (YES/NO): YES